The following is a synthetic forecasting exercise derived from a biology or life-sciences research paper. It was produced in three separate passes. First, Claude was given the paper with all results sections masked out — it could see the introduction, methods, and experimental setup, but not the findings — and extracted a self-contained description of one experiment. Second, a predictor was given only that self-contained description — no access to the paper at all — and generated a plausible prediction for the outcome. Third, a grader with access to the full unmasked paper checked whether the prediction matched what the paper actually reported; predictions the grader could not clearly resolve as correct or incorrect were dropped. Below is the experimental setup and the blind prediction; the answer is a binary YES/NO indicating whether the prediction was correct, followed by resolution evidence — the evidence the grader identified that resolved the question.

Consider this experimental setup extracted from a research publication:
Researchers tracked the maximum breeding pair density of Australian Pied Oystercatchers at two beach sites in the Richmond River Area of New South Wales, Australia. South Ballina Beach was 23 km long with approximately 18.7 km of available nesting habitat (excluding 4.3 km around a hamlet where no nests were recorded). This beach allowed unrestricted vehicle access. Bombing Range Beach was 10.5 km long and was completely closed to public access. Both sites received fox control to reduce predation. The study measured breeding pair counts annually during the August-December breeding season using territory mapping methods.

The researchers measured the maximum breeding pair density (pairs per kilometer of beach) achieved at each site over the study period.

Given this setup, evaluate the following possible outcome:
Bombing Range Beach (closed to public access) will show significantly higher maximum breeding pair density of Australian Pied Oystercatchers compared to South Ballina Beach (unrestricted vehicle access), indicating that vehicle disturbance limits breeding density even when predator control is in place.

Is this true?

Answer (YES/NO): NO